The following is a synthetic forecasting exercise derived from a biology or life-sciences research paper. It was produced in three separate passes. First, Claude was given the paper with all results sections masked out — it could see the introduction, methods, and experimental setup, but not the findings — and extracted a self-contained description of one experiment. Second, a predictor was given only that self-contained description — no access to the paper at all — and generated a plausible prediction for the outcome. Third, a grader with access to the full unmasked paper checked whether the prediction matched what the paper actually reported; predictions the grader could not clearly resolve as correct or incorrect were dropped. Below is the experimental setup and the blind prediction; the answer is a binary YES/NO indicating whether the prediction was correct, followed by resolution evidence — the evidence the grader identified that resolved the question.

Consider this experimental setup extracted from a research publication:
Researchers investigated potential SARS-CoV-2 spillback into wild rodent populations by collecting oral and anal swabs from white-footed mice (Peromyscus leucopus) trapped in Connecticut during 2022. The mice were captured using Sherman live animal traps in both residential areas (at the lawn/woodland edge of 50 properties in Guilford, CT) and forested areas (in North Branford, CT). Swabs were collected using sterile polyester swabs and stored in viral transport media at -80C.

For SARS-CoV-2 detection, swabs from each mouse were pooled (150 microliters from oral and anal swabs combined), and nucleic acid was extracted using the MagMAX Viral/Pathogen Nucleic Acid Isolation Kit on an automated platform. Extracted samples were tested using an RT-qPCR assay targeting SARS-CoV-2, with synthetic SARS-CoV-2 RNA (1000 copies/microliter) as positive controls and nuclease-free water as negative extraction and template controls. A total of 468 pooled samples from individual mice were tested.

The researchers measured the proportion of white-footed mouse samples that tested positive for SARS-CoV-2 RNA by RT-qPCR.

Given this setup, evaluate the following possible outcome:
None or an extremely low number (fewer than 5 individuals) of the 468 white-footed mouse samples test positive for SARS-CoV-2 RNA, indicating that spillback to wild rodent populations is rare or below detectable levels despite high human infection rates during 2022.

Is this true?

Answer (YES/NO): YES